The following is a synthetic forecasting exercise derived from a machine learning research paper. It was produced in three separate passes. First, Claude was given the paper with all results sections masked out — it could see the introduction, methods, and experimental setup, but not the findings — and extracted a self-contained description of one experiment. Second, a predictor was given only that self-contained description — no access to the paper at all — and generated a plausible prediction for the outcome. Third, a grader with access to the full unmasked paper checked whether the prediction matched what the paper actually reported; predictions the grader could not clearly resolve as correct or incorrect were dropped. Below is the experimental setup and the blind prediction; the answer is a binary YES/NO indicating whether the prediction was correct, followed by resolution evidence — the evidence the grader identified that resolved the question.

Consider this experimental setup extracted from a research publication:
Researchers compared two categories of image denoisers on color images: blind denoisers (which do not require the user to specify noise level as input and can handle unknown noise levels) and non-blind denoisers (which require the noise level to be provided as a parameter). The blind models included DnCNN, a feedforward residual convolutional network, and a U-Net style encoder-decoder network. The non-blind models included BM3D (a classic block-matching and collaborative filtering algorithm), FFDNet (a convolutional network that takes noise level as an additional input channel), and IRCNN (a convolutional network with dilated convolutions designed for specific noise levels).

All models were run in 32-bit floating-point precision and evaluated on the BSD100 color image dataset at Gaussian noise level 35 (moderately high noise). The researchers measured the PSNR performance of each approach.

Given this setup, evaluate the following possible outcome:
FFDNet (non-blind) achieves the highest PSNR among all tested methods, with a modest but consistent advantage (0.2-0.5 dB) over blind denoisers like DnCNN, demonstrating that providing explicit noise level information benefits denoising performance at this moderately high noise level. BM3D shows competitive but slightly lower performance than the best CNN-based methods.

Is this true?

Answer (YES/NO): NO